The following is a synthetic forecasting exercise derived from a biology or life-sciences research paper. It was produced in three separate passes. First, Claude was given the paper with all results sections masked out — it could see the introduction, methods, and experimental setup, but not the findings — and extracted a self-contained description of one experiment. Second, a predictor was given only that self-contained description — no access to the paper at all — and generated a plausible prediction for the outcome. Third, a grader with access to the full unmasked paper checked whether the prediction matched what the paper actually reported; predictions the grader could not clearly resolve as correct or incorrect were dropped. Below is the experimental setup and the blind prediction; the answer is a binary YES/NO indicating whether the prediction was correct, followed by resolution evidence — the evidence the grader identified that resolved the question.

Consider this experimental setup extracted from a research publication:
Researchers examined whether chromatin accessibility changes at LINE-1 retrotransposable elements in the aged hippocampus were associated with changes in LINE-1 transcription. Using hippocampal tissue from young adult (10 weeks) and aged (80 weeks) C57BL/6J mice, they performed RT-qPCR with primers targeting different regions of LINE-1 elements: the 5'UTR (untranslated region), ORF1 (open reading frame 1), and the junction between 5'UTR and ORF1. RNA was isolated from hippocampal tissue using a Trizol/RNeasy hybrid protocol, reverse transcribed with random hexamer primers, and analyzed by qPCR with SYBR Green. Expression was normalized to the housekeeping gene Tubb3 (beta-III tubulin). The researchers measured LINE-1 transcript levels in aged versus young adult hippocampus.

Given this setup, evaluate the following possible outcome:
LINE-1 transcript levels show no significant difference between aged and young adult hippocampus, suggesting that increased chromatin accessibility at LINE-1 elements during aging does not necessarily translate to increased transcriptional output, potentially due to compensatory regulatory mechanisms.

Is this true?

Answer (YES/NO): NO